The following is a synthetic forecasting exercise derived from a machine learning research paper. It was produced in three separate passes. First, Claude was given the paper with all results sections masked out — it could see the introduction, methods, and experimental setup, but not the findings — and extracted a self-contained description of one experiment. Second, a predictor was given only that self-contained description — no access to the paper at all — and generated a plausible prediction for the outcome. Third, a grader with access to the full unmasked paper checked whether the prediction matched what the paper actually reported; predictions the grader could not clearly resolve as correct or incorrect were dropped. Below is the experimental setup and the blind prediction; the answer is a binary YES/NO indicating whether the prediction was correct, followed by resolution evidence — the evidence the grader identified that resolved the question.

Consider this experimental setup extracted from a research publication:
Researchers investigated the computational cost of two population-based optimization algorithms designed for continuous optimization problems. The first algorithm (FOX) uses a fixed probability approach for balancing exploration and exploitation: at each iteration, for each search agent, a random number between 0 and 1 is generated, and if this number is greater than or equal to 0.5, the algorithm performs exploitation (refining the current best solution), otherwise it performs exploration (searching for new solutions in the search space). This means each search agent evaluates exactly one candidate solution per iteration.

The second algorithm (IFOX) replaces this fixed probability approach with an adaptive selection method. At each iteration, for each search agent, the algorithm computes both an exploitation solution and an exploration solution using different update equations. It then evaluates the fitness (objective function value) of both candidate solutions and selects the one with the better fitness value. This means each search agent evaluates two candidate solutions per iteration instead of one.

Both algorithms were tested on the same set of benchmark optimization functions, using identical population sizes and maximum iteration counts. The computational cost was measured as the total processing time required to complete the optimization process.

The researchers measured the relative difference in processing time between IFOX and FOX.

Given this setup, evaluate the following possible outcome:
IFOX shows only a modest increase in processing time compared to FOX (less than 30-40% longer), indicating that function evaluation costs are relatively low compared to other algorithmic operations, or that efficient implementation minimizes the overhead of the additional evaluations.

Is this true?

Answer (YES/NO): YES